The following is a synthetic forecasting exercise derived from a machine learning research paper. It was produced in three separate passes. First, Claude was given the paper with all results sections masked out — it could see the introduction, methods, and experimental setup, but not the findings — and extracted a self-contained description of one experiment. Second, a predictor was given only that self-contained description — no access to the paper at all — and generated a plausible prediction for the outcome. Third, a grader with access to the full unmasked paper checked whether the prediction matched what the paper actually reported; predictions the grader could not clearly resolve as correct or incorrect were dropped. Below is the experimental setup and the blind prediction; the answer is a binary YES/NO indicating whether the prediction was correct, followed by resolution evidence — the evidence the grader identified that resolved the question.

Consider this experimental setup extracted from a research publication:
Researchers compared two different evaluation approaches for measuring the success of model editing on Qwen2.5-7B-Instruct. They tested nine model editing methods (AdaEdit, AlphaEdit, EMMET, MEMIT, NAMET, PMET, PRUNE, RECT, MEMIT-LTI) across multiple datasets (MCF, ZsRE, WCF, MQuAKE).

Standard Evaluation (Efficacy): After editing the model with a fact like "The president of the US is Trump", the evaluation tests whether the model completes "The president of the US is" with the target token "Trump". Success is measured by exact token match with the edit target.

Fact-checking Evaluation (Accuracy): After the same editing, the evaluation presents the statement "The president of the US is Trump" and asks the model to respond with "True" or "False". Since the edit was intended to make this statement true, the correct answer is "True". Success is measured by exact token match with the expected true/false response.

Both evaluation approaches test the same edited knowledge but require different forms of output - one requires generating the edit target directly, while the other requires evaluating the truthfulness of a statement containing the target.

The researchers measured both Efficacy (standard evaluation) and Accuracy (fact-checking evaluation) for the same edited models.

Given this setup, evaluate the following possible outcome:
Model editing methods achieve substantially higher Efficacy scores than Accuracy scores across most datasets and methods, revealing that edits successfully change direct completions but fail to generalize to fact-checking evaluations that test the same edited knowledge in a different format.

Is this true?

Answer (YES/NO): YES